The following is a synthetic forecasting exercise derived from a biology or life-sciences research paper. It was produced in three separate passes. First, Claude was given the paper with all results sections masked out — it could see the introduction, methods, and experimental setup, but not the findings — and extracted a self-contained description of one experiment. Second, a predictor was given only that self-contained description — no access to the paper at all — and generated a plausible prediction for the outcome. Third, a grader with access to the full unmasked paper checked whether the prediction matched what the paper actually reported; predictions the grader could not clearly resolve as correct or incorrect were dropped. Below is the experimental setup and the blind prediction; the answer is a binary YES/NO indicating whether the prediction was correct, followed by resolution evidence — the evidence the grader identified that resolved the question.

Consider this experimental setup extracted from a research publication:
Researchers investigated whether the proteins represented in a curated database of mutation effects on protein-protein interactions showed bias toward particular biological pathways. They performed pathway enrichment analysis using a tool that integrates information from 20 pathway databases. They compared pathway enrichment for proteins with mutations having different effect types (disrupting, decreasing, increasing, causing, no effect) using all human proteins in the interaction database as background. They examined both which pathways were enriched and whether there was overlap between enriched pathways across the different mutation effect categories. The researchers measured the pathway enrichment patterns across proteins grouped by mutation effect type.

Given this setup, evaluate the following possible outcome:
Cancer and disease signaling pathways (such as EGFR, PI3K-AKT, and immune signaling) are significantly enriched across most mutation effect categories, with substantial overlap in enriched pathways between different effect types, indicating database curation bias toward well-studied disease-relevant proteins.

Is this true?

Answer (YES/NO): YES